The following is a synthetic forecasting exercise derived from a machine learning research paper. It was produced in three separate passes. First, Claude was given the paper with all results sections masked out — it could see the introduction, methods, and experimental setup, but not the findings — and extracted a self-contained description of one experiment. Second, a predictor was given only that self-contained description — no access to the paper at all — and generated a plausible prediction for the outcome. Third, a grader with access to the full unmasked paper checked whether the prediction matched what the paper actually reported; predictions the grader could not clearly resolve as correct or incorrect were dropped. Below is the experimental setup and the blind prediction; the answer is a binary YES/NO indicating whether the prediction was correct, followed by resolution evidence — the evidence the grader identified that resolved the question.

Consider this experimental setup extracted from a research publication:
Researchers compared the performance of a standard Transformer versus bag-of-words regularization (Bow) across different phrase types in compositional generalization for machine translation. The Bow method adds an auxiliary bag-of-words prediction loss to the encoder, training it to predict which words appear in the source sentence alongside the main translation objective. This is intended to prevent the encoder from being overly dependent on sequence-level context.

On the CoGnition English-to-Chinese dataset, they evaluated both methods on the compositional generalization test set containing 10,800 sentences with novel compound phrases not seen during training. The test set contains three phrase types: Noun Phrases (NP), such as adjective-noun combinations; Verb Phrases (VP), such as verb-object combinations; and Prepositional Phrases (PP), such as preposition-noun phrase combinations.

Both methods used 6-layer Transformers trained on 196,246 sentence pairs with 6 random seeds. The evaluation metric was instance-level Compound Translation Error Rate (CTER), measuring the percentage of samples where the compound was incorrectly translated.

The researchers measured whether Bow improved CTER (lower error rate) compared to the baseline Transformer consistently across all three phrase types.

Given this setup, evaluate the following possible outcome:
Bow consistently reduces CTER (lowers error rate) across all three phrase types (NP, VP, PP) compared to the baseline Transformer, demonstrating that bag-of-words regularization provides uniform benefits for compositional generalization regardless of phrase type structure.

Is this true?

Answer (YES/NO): NO